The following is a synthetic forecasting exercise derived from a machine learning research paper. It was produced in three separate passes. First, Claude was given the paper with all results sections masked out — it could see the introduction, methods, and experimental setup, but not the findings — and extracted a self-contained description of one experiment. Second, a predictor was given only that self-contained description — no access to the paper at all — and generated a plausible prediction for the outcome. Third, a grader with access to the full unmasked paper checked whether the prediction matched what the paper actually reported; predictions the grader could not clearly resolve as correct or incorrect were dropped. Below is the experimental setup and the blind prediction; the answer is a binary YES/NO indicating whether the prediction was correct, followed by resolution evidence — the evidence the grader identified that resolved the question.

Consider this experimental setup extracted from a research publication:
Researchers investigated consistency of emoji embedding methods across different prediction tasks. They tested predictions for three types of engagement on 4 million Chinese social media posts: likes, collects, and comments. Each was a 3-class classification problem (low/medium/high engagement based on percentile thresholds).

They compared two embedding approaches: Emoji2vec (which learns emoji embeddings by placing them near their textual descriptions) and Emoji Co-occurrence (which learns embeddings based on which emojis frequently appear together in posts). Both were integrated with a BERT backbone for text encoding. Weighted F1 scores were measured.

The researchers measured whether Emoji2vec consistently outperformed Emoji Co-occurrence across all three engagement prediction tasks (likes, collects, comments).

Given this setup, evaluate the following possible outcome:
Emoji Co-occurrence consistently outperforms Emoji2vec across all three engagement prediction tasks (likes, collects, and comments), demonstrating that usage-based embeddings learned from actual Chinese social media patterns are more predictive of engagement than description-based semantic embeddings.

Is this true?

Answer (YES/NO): NO